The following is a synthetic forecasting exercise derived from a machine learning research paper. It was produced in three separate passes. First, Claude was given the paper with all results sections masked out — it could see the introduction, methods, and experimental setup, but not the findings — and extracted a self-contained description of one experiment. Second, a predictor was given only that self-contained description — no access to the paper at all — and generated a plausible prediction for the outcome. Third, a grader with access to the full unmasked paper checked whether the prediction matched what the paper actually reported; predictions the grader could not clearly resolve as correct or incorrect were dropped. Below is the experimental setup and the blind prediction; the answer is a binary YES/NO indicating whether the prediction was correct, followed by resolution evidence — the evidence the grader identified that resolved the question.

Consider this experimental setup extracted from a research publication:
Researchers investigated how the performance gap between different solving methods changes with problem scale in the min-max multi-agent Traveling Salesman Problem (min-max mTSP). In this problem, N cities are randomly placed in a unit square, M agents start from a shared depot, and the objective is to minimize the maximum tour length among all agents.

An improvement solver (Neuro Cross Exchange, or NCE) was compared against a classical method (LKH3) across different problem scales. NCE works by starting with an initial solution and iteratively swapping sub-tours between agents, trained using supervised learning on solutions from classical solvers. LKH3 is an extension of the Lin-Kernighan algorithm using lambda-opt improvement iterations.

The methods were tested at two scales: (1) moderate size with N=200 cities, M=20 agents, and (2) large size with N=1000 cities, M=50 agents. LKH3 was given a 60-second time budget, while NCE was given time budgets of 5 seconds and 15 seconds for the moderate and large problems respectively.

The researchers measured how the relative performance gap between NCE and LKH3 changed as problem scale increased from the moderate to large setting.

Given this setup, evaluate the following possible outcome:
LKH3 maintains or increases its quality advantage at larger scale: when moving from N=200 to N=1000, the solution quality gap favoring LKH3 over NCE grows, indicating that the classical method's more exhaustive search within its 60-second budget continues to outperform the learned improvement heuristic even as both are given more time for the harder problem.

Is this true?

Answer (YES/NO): NO